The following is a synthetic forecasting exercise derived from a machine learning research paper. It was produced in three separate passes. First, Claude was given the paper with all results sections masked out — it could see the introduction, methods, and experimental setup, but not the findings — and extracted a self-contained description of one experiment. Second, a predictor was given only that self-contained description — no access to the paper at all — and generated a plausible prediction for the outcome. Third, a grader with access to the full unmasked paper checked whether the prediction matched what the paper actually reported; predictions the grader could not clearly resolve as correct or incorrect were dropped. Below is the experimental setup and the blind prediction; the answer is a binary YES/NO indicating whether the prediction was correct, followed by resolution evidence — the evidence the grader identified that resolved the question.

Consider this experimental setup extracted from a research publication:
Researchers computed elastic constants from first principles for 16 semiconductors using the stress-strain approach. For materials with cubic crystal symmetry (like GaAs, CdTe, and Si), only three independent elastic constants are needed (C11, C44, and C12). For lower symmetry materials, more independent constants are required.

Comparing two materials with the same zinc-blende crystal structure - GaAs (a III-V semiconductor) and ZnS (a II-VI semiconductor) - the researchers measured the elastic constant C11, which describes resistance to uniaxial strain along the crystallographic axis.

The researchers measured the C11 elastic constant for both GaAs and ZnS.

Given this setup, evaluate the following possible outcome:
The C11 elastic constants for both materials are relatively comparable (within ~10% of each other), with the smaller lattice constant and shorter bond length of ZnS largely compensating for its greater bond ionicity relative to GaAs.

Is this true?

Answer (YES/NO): YES